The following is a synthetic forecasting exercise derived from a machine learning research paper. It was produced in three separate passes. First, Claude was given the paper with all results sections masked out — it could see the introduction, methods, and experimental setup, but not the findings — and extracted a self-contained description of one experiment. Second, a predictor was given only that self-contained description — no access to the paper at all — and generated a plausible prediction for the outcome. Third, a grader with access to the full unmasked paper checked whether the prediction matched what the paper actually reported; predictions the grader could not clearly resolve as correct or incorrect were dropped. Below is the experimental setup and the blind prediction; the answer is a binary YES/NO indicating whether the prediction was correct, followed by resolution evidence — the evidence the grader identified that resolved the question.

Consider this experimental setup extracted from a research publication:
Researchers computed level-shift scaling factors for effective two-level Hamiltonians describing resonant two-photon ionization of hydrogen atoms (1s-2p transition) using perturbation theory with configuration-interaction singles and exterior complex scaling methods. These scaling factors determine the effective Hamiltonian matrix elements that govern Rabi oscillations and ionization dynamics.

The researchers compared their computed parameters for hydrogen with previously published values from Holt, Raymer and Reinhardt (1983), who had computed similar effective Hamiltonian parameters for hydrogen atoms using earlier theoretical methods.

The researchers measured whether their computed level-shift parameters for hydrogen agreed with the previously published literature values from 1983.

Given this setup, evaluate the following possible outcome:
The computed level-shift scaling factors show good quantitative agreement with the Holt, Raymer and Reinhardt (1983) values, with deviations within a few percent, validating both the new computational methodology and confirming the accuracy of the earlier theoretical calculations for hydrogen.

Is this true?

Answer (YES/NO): NO